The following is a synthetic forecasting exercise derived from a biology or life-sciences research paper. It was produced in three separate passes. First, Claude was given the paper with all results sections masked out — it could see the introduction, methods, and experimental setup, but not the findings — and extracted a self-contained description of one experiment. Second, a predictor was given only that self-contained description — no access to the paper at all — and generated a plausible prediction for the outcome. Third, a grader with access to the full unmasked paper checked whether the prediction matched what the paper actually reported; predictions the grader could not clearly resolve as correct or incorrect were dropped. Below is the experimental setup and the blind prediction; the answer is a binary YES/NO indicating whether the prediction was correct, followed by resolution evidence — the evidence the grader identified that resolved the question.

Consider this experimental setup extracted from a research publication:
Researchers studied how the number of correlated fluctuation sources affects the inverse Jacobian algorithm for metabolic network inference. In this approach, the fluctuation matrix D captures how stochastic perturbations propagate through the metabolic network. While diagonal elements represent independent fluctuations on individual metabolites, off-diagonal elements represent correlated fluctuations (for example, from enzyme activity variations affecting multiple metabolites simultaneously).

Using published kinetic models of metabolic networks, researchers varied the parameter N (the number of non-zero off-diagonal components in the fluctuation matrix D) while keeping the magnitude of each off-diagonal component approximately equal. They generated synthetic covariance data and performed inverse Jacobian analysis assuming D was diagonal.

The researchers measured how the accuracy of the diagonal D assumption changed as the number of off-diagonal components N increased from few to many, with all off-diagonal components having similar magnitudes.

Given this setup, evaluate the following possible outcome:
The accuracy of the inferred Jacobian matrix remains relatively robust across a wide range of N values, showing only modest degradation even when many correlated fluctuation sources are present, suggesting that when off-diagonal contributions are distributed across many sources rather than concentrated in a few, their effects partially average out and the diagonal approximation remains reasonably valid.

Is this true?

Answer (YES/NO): NO